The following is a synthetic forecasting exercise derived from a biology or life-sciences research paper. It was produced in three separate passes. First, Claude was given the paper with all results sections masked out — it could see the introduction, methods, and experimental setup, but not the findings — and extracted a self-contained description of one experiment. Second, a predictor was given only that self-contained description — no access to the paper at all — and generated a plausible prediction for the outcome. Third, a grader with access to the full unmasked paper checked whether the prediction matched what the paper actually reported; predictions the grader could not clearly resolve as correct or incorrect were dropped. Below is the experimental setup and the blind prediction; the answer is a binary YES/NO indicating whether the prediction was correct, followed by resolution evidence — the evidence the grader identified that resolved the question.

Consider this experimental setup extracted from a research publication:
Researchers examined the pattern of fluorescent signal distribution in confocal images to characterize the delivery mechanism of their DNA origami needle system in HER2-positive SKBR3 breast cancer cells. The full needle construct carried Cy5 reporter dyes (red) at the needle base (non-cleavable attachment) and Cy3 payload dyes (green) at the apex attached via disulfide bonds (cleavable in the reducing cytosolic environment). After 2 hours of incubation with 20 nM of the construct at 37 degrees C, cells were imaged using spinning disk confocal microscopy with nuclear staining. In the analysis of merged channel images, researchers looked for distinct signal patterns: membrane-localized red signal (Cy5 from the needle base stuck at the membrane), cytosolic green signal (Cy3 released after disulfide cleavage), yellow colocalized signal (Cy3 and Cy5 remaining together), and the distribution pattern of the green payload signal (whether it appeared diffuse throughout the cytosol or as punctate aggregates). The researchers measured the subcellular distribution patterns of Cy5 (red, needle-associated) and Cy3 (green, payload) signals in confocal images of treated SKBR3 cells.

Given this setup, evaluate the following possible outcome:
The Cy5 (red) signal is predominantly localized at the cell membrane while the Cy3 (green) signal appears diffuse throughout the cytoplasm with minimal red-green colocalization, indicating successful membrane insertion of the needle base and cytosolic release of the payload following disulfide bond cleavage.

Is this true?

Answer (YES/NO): NO